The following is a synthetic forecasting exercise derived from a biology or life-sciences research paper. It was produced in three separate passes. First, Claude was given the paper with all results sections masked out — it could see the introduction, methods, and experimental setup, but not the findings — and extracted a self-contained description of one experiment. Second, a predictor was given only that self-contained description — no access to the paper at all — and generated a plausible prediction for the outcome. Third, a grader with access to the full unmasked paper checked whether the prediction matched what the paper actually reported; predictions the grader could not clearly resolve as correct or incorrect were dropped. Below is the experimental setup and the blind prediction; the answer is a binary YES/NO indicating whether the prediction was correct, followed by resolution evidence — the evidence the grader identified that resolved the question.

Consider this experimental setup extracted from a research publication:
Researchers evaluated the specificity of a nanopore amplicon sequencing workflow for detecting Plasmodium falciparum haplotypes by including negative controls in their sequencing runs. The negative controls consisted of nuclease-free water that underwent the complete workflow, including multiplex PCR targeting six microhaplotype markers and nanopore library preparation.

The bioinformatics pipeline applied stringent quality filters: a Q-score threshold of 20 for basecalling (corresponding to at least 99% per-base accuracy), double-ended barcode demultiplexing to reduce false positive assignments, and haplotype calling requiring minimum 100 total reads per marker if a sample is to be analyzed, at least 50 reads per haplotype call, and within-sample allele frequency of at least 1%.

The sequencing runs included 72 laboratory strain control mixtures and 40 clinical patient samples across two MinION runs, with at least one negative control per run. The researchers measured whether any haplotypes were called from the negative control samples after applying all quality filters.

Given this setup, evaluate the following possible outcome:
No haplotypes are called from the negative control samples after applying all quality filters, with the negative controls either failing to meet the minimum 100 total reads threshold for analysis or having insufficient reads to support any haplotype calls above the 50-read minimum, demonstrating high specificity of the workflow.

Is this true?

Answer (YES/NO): YES